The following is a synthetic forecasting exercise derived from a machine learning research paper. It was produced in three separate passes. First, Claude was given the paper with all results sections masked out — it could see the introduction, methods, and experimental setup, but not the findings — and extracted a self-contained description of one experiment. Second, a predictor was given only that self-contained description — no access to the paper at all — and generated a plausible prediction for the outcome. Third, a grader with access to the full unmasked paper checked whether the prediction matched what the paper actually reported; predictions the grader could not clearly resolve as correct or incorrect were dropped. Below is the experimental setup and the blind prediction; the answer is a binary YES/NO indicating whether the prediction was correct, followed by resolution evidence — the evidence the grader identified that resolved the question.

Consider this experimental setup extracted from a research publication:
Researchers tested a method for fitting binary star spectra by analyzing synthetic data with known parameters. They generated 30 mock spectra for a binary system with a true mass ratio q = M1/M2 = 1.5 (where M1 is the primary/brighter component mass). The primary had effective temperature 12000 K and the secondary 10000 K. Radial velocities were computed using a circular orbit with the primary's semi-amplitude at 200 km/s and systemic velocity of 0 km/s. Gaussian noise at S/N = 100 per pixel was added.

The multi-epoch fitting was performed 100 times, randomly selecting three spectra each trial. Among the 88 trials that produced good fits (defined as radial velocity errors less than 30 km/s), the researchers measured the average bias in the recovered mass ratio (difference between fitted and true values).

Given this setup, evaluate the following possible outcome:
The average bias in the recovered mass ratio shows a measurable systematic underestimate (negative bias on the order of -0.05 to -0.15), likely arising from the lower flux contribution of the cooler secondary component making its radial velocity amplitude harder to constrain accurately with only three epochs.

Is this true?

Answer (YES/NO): NO